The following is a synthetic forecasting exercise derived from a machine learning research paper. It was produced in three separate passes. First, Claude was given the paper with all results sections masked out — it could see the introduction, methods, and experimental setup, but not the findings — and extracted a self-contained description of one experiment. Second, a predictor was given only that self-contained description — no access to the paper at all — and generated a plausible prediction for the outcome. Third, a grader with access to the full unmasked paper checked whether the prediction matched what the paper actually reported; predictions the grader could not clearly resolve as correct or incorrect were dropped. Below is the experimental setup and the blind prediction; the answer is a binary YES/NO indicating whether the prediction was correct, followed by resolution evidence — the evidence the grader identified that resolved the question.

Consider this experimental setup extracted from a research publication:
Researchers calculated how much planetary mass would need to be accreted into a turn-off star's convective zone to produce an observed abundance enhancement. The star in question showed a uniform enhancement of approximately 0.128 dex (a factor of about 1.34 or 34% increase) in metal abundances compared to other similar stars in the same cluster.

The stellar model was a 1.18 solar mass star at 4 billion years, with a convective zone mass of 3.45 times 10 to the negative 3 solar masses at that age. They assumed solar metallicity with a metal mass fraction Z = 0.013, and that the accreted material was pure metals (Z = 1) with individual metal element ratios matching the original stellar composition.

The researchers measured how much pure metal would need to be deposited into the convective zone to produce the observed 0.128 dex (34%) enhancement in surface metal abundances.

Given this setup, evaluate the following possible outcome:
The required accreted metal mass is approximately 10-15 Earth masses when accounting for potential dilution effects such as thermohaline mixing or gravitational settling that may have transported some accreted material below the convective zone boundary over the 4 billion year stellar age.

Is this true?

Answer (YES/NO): NO